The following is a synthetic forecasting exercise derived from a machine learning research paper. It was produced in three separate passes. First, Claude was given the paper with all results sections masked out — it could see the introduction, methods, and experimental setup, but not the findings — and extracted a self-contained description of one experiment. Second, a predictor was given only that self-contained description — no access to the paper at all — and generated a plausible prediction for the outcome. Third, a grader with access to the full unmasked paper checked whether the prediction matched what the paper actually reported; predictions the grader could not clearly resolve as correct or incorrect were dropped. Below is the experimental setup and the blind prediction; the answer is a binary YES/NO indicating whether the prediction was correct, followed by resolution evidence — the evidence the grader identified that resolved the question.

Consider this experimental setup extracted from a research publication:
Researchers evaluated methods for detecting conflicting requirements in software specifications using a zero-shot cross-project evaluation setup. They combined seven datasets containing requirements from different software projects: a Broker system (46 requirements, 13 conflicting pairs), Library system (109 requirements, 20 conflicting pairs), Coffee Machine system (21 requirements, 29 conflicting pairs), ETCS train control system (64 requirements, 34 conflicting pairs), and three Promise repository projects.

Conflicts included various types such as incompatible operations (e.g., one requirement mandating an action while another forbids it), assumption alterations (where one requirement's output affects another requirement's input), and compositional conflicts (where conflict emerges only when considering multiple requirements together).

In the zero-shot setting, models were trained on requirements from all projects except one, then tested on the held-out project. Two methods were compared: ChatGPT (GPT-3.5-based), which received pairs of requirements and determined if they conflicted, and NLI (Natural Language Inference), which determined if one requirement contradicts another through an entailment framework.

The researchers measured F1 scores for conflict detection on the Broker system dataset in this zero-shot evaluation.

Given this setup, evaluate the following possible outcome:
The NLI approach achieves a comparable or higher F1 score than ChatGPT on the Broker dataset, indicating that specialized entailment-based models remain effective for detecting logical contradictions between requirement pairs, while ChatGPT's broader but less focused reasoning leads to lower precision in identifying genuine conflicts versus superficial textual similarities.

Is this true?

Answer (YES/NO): YES